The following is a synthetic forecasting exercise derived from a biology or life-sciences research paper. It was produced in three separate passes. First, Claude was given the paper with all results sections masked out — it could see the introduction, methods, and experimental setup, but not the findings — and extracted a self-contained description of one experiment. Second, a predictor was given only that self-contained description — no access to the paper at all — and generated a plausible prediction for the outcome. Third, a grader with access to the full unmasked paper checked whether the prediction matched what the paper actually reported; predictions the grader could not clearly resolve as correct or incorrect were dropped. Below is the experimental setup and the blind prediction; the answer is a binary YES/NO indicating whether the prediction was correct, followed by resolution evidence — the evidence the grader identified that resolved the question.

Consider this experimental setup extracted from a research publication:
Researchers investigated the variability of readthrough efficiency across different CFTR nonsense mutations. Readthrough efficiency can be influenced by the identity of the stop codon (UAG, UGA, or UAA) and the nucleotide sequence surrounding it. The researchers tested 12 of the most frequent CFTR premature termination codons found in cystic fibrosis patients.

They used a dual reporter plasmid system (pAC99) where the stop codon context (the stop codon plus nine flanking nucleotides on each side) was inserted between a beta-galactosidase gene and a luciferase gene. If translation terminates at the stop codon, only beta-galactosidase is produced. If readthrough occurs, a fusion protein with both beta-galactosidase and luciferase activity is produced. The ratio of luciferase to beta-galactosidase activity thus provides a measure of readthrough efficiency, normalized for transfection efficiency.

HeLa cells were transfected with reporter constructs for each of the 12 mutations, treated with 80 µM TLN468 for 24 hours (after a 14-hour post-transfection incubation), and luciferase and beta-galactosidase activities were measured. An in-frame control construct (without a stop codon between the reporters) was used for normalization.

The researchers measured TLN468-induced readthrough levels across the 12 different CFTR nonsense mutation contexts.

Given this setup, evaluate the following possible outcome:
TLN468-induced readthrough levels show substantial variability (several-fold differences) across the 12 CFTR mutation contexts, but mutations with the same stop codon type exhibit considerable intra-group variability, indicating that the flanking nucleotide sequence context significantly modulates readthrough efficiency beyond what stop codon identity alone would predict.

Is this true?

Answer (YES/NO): YES